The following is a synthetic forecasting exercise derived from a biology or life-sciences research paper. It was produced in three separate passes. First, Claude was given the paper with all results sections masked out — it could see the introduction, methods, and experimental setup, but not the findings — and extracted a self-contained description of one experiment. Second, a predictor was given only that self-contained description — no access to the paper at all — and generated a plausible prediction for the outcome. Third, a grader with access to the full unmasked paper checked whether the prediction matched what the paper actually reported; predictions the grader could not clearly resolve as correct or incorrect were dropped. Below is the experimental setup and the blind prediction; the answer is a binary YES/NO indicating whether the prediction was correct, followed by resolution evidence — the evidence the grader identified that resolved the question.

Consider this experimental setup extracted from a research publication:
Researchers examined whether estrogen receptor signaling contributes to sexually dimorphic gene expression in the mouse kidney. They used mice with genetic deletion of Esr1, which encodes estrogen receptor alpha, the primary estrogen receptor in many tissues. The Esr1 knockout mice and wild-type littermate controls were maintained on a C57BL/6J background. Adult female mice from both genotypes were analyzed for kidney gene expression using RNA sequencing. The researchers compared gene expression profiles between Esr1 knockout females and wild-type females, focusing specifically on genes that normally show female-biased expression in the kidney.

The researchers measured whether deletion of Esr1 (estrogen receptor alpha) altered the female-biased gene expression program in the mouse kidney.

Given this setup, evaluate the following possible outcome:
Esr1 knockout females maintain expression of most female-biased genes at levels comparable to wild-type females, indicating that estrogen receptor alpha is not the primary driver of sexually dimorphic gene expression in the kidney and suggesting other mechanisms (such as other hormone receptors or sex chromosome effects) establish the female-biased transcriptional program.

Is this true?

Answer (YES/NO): YES